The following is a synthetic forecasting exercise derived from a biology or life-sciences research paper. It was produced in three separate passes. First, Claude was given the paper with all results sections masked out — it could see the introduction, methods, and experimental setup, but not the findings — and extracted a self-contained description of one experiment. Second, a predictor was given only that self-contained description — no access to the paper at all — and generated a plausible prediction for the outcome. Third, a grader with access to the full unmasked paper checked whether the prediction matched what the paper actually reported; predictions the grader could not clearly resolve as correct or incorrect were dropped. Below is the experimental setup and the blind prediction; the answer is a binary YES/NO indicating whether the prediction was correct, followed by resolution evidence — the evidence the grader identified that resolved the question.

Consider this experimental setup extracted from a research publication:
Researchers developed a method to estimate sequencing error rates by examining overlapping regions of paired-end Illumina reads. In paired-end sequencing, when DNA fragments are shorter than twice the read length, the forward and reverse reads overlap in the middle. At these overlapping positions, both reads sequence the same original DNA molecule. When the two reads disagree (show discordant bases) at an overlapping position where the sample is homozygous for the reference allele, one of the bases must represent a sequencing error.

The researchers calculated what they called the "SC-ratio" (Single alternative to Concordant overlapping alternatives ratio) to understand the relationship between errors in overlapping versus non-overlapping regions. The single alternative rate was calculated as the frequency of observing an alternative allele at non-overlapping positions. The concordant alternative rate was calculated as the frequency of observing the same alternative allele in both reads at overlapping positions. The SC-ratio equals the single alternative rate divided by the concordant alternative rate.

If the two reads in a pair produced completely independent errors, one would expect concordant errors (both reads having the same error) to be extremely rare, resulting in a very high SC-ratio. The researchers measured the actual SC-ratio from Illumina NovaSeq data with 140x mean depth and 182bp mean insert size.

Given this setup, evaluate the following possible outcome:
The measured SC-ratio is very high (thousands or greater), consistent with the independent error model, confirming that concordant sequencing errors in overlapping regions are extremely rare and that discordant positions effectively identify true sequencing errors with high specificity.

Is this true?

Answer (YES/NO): NO